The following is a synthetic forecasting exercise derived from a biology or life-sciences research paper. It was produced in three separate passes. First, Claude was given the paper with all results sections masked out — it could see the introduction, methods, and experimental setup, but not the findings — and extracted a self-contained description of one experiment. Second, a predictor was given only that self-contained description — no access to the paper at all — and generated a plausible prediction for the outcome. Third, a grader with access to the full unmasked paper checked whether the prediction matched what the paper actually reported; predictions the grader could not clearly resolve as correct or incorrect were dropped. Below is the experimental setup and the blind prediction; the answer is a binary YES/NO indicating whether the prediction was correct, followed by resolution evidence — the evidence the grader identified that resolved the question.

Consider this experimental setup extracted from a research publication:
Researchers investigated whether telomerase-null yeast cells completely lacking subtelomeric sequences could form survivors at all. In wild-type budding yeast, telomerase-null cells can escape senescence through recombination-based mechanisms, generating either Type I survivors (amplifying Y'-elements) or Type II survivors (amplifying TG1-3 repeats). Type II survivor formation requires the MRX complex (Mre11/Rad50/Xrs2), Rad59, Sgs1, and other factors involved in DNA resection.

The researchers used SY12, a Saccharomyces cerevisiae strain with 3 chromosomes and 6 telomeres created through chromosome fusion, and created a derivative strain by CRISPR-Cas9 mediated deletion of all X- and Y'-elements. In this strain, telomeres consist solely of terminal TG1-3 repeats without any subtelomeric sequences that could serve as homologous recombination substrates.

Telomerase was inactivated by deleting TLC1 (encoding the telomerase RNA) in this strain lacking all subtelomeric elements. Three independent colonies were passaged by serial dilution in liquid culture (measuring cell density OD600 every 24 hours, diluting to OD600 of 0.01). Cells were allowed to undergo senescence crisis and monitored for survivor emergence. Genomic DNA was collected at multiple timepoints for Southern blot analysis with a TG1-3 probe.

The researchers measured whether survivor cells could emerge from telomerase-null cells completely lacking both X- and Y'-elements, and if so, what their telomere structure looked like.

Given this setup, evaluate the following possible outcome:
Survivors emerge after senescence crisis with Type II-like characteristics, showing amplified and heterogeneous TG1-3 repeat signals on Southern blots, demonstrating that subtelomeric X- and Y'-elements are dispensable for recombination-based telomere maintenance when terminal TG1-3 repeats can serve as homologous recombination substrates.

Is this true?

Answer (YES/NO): YES